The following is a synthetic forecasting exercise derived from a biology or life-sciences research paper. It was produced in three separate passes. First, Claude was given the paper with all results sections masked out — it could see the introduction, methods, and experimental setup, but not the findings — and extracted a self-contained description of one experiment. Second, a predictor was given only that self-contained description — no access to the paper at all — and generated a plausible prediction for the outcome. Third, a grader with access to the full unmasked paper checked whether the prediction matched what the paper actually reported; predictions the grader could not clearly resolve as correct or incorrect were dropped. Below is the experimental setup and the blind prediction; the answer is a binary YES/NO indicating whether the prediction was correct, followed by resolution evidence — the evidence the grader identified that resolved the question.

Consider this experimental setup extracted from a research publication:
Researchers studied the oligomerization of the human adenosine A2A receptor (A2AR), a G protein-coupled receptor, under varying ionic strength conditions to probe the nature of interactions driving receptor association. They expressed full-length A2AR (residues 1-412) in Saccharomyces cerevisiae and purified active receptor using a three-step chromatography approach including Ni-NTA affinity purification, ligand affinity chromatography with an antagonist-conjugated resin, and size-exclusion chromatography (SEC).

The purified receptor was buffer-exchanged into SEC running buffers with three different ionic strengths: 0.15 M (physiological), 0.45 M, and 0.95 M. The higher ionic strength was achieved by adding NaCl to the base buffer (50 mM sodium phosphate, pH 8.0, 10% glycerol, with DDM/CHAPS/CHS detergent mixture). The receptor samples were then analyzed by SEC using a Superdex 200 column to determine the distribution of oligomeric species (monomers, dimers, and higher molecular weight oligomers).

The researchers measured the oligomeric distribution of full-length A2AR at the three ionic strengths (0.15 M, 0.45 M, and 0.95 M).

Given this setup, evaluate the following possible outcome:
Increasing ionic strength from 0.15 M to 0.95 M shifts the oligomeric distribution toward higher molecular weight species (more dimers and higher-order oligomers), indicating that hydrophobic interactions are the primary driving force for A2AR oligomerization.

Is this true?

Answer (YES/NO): YES